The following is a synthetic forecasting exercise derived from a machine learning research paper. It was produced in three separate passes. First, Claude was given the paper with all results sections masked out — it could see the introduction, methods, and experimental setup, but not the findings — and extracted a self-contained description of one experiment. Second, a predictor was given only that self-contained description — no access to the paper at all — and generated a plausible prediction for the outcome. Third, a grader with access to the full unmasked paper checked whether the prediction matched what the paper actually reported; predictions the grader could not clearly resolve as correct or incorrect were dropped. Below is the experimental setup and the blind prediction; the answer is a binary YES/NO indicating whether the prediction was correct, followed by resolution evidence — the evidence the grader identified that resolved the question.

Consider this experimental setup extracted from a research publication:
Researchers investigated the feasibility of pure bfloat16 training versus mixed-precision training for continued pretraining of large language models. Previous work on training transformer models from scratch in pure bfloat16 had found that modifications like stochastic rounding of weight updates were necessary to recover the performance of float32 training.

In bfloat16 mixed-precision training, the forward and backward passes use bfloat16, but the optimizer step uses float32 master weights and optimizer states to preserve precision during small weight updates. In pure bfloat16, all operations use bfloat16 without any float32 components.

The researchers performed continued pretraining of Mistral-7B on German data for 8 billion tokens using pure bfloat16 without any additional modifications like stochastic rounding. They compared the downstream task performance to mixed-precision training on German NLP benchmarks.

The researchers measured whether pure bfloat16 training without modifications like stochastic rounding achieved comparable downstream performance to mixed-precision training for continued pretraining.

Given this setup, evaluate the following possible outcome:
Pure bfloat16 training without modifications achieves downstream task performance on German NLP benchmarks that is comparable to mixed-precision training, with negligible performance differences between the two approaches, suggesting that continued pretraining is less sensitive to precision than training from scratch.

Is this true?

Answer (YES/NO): NO